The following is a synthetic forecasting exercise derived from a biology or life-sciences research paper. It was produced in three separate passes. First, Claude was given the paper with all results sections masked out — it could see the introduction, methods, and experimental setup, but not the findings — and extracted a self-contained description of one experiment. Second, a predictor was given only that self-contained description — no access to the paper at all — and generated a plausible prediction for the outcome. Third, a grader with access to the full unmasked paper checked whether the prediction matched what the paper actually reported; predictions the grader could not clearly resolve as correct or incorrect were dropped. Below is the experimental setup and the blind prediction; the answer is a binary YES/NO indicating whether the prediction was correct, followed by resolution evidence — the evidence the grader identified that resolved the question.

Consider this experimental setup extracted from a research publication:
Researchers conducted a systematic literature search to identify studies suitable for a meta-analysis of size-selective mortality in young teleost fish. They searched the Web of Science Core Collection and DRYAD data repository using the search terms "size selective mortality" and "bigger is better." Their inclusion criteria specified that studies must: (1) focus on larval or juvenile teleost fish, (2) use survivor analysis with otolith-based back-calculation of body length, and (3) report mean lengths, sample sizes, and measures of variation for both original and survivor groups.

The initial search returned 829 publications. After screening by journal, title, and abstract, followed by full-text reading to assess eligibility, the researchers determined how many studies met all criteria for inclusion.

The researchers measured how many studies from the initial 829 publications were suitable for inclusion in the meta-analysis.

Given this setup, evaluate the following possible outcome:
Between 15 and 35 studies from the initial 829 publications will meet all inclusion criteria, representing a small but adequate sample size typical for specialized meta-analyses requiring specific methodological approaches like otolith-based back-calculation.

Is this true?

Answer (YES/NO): NO